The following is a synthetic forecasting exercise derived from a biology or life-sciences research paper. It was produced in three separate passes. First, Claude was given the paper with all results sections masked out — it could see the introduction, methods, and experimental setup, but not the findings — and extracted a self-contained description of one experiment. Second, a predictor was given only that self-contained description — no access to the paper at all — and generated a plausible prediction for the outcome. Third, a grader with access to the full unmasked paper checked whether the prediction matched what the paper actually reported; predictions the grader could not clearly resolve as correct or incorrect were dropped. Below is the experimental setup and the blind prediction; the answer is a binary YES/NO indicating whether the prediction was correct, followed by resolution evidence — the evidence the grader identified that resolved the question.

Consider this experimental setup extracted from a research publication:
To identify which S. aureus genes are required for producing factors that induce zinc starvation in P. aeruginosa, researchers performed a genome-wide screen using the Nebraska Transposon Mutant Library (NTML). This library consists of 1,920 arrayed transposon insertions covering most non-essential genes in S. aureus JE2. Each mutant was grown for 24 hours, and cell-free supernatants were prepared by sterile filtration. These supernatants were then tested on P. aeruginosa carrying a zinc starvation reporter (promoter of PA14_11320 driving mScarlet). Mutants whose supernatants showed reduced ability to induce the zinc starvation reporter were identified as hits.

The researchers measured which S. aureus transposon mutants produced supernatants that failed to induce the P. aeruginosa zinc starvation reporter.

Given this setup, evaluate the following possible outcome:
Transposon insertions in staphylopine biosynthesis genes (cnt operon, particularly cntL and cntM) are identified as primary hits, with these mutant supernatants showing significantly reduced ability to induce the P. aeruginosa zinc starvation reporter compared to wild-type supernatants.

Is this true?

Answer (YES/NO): YES